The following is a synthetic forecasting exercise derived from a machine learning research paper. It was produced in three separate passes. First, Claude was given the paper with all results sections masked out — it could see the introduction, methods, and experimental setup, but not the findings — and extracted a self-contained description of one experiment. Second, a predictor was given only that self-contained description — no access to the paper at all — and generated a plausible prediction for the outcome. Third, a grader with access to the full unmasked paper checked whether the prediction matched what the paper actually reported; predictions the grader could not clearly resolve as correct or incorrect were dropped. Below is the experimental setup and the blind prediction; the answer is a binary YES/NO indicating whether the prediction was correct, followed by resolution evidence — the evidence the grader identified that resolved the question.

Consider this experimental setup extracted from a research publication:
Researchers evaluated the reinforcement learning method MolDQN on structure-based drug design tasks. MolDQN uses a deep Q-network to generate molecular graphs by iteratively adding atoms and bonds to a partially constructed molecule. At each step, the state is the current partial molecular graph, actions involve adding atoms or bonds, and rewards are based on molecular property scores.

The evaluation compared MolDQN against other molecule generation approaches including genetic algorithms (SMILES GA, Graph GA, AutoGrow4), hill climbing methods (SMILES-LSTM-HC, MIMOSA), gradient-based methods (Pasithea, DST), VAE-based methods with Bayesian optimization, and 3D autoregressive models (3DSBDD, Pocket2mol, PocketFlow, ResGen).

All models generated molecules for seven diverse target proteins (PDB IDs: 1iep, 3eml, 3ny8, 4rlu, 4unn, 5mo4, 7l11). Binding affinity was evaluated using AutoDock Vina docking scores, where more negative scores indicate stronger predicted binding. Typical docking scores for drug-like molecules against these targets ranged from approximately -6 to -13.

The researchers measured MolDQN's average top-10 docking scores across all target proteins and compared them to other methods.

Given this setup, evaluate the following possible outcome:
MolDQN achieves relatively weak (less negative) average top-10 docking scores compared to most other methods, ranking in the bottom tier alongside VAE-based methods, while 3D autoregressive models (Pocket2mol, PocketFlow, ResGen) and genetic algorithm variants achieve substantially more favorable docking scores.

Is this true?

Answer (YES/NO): NO